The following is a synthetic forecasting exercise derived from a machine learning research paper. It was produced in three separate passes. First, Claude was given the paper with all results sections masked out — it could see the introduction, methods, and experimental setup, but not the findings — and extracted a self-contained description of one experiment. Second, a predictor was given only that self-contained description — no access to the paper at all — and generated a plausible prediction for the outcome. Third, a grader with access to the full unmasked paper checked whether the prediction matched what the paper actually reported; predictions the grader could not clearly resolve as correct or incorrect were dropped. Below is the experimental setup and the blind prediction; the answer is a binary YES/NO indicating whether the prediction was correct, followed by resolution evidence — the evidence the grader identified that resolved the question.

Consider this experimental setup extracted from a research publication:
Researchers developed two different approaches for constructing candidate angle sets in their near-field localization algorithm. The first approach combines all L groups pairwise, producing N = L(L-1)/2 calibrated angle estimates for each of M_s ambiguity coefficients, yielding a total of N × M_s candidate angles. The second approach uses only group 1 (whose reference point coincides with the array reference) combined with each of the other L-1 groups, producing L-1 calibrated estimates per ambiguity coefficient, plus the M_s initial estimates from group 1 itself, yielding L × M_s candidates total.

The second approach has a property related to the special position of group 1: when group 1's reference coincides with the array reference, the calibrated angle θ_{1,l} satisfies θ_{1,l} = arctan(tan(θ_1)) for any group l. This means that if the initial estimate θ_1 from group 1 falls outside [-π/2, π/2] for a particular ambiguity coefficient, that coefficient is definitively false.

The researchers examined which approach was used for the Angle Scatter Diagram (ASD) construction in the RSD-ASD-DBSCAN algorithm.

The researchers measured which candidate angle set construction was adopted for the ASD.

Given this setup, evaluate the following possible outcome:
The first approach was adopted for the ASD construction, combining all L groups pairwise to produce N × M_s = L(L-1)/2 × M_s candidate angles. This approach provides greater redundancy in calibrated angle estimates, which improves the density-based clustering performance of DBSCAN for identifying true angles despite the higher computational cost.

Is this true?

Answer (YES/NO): NO